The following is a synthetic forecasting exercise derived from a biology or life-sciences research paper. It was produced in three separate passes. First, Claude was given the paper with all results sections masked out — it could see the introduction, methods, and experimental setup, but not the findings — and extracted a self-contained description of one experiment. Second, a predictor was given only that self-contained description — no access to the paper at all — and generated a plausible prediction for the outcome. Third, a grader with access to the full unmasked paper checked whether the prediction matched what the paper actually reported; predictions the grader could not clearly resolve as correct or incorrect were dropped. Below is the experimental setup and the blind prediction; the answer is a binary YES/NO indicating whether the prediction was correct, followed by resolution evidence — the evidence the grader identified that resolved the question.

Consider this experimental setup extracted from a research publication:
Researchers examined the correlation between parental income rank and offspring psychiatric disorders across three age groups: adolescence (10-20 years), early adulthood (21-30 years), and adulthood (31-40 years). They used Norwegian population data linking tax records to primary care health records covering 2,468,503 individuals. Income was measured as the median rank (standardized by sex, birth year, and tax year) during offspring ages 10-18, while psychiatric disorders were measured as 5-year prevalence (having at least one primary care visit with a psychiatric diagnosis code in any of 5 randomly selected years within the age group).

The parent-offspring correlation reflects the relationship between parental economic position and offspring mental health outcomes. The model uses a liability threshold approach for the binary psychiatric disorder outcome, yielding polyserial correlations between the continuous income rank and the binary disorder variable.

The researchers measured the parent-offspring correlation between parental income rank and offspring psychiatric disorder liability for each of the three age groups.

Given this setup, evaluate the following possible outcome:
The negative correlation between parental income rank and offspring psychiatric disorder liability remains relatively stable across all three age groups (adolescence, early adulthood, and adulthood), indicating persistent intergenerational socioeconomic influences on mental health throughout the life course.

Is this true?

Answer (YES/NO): NO